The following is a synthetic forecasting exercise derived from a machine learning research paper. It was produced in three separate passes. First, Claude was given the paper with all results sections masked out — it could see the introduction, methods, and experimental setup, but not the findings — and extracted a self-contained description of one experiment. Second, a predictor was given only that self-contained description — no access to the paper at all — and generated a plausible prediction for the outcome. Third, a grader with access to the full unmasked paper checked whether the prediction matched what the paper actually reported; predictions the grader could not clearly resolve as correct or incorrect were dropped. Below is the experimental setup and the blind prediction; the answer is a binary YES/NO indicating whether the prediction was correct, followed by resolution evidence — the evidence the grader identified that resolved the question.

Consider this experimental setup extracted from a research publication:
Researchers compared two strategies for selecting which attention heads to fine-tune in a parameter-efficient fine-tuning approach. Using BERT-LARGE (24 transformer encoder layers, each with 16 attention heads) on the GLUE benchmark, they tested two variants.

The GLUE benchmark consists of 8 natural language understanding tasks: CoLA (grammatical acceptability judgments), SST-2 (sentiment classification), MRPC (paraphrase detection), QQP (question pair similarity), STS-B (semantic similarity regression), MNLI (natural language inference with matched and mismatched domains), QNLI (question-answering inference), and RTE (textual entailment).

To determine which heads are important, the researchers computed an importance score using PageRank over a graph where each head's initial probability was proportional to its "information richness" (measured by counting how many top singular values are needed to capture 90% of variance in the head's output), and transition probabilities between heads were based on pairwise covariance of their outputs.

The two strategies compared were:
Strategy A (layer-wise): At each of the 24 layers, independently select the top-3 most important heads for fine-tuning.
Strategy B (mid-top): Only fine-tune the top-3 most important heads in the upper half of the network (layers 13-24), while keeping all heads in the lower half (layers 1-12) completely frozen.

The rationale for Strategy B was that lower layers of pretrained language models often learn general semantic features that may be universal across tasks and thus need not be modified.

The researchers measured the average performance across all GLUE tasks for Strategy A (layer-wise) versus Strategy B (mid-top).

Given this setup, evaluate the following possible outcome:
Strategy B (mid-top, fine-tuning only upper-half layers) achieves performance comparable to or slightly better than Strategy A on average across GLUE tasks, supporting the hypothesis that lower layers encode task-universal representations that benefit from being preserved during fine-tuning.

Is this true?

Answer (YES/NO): NO